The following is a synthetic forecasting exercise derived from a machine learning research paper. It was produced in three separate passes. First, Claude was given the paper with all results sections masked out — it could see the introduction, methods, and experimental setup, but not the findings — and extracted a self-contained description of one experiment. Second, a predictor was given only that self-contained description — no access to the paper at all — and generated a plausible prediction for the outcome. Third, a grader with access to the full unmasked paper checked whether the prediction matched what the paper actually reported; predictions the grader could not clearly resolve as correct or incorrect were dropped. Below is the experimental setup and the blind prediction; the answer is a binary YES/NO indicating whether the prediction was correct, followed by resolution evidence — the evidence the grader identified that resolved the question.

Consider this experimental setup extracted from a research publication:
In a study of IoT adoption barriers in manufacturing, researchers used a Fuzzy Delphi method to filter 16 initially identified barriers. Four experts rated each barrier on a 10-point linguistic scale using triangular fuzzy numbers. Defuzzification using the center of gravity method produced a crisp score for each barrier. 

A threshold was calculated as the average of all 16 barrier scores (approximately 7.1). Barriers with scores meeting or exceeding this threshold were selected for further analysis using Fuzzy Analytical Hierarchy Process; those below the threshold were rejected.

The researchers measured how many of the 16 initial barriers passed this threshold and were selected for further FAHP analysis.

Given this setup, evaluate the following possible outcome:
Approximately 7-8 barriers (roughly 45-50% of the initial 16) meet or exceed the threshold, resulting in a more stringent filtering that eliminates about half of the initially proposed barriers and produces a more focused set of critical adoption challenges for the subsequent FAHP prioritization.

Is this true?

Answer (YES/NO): NO